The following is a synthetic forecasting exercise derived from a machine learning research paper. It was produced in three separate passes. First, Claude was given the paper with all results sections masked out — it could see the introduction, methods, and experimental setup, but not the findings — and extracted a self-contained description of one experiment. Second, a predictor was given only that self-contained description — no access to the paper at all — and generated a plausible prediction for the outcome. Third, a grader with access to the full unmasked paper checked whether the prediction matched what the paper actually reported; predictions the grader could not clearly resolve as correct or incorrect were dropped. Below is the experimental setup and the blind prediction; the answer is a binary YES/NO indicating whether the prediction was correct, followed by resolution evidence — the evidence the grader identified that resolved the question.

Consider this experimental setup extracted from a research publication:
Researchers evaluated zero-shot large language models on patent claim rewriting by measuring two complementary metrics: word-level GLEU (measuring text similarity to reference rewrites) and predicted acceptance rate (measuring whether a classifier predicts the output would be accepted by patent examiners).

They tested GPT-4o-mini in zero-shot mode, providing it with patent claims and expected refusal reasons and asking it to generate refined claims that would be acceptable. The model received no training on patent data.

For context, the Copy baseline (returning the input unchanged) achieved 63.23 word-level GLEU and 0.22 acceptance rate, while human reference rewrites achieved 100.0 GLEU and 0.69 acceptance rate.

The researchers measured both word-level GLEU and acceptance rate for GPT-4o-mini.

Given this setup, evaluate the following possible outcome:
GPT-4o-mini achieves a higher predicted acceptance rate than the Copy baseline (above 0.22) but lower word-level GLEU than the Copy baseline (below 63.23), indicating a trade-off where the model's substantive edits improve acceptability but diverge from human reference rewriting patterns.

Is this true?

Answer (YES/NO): YES